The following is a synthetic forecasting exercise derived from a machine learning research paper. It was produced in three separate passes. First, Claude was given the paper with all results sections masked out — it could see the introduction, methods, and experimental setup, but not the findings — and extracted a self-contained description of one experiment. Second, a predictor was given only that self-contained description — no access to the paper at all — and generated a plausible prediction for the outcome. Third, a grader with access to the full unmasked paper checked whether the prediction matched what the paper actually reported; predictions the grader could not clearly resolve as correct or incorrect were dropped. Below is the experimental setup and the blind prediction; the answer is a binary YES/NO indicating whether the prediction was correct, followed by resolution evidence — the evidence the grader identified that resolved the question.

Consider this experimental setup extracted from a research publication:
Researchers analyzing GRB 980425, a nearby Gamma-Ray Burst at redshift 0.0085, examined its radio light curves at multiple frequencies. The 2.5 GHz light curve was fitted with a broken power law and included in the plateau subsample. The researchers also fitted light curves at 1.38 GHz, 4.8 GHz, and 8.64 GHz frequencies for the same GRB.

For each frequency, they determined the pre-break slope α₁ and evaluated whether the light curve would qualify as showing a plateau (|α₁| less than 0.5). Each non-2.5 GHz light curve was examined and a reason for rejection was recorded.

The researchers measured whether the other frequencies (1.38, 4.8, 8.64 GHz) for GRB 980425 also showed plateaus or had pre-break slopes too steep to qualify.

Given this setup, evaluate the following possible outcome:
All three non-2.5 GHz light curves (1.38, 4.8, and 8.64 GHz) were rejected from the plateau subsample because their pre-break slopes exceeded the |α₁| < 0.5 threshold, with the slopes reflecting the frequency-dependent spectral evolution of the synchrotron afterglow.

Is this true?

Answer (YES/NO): YES